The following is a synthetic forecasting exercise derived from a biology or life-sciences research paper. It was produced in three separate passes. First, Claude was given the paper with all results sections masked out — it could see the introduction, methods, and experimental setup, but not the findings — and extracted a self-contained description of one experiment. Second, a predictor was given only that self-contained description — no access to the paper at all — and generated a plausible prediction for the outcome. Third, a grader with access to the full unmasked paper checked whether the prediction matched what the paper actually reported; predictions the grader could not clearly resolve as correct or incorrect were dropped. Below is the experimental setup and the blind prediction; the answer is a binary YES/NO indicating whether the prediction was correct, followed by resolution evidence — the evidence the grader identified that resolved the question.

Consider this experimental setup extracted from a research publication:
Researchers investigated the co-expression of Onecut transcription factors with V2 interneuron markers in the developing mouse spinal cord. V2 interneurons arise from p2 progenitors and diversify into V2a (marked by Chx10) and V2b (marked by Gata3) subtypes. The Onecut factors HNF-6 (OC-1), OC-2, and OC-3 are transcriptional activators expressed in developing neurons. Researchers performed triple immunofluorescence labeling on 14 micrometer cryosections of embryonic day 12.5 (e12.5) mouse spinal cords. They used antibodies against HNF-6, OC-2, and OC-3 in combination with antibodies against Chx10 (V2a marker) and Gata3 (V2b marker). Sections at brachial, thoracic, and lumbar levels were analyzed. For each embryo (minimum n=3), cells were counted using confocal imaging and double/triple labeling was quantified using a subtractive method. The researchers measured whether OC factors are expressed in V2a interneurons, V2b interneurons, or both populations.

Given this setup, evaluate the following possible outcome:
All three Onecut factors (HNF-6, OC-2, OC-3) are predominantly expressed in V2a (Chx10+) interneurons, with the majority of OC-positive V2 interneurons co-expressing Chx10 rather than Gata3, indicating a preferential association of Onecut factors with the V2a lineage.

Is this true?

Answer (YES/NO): NO